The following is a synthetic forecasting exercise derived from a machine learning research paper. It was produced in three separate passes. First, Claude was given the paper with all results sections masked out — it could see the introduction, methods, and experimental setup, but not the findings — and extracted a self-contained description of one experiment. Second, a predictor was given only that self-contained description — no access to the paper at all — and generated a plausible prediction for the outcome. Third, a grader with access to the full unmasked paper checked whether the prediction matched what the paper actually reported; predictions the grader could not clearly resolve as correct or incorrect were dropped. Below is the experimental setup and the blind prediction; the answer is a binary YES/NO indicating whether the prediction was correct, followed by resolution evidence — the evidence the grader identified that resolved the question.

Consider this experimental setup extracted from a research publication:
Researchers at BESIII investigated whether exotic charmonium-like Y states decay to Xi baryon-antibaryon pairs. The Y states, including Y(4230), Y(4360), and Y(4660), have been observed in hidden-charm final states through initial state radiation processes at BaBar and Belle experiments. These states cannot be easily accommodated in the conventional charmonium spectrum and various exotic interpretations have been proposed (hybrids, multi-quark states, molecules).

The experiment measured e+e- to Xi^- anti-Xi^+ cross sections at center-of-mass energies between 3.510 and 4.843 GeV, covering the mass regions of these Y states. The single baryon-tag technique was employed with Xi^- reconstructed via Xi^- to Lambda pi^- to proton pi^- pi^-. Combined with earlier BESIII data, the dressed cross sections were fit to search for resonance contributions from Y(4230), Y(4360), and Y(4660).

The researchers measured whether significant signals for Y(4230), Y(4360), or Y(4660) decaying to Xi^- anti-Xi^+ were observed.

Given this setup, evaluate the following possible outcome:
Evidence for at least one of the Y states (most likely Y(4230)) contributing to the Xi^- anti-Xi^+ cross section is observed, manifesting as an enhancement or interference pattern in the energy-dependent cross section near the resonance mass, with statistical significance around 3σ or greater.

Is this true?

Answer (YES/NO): NO